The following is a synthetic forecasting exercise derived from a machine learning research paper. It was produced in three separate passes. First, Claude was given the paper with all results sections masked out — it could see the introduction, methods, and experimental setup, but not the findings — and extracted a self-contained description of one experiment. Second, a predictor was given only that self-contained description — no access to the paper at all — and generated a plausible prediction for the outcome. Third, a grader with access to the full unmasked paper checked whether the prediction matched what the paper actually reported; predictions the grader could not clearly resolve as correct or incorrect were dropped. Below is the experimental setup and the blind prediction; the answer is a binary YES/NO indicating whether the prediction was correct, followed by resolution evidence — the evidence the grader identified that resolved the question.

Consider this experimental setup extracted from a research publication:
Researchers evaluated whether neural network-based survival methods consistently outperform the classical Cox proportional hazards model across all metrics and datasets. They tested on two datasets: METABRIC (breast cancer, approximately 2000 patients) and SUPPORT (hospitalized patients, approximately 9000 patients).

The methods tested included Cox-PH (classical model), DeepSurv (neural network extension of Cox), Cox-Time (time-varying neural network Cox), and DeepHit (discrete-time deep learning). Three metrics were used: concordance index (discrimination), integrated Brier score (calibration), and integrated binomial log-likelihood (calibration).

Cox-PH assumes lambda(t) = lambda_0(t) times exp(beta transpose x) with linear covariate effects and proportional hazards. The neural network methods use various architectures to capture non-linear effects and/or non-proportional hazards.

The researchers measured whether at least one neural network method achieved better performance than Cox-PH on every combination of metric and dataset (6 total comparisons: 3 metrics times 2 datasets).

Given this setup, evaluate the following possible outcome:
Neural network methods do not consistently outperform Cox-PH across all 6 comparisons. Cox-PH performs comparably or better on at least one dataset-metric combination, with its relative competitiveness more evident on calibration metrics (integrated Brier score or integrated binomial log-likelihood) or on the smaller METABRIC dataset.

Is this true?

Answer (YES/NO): NO